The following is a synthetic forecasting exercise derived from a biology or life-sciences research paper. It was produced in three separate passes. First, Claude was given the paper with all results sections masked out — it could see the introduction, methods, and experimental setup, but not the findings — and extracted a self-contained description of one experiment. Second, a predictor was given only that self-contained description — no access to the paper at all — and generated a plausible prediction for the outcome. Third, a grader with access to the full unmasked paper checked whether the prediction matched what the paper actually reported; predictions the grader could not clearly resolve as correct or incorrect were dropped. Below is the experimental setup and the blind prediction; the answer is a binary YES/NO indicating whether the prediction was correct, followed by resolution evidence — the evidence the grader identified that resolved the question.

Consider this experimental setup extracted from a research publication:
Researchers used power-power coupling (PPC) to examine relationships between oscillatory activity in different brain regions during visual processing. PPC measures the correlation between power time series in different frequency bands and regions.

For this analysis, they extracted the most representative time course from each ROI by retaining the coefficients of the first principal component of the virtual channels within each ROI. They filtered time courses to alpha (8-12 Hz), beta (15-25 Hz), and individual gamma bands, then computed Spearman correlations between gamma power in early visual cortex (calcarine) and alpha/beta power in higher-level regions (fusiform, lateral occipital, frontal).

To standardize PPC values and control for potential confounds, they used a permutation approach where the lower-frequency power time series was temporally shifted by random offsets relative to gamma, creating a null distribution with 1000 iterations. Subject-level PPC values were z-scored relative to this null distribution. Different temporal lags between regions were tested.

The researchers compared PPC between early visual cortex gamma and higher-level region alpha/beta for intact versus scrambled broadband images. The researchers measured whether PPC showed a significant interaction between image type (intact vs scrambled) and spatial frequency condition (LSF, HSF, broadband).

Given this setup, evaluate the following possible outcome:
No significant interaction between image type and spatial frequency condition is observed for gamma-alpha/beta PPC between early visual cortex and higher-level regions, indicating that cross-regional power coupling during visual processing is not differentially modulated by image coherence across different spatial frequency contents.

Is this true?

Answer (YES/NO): YES